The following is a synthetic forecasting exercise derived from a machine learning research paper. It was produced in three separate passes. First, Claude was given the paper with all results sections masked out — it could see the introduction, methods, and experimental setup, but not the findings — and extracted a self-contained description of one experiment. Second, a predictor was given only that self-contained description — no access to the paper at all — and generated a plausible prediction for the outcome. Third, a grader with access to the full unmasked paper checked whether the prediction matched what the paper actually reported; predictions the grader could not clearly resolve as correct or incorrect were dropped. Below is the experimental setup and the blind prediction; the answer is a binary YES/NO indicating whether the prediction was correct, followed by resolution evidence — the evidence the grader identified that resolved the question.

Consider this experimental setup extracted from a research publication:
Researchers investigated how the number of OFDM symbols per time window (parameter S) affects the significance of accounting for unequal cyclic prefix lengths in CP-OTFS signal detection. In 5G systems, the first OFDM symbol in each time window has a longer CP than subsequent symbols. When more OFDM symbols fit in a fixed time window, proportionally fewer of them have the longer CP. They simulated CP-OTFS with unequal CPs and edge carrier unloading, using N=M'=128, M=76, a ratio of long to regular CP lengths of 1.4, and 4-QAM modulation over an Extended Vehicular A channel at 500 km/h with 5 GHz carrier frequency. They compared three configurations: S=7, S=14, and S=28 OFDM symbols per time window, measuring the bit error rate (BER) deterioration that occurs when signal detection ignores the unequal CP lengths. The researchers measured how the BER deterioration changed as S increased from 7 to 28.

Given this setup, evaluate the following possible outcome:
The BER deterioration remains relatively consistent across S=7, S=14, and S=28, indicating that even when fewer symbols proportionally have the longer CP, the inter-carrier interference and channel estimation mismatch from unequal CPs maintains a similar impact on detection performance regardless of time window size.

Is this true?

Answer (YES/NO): NO